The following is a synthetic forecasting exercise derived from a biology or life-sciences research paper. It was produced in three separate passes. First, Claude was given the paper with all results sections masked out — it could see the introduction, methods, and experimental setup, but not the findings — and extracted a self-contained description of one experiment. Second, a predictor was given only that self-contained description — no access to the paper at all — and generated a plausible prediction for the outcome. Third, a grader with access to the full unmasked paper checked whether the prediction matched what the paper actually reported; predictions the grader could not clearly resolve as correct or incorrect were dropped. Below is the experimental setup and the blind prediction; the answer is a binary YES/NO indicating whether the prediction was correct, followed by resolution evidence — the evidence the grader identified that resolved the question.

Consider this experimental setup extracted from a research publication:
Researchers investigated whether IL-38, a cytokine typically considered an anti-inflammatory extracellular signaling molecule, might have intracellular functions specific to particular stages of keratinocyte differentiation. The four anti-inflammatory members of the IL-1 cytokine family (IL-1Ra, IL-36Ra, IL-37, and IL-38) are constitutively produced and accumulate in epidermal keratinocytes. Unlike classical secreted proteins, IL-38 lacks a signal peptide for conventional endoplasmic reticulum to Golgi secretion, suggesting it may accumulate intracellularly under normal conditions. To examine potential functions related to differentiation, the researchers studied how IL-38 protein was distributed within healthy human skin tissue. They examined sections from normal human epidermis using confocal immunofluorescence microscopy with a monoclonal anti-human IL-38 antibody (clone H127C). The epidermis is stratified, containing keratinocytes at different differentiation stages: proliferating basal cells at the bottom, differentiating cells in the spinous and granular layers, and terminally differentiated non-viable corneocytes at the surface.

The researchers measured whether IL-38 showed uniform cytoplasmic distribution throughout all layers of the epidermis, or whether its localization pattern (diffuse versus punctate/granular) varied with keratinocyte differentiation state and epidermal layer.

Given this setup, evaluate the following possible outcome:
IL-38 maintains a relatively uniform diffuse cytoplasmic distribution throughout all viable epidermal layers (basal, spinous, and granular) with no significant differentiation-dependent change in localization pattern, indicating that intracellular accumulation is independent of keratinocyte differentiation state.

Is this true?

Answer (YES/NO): NO